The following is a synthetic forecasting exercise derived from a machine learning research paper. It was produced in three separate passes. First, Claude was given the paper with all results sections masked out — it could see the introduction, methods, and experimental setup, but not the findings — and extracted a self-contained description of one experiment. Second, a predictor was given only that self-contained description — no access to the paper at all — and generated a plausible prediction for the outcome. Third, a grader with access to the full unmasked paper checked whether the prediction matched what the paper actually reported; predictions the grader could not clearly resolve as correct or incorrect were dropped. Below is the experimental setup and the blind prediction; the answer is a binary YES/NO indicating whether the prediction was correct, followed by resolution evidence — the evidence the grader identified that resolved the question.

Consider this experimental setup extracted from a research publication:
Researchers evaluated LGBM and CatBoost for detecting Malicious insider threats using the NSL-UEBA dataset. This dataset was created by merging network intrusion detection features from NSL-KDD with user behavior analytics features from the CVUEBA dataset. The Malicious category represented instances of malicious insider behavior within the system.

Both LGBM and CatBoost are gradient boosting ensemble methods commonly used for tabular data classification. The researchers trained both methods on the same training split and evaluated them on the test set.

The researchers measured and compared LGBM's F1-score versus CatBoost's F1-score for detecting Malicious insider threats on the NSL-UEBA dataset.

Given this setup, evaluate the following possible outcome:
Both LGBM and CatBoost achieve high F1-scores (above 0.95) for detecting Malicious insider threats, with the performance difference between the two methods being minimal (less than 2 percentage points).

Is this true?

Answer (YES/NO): NO